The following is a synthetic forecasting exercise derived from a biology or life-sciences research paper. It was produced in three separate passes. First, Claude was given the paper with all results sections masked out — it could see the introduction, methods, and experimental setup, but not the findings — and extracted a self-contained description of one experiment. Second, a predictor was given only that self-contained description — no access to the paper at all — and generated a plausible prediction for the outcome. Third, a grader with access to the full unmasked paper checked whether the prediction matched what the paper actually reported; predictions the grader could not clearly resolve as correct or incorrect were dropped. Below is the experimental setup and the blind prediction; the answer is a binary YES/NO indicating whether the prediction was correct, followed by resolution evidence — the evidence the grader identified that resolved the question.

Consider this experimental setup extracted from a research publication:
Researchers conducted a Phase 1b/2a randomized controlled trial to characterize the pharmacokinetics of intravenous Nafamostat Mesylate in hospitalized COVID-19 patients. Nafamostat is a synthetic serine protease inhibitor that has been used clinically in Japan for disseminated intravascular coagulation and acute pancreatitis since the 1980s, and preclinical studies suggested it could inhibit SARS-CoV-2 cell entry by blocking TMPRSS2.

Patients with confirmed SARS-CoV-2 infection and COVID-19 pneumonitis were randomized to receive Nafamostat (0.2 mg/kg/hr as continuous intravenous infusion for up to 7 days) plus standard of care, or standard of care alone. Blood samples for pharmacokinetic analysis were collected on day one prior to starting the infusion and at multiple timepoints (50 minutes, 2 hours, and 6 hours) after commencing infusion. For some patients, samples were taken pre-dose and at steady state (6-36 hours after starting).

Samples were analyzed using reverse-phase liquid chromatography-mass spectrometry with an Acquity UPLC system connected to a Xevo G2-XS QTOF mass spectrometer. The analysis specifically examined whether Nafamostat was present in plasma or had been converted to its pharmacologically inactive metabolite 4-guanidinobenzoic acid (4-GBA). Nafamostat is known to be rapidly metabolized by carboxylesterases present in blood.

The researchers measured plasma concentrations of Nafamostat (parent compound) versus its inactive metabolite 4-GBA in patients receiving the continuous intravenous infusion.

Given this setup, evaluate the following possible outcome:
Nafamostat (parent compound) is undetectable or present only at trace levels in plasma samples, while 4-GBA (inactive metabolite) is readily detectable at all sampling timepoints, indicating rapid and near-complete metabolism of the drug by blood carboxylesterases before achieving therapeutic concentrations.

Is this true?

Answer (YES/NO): YES